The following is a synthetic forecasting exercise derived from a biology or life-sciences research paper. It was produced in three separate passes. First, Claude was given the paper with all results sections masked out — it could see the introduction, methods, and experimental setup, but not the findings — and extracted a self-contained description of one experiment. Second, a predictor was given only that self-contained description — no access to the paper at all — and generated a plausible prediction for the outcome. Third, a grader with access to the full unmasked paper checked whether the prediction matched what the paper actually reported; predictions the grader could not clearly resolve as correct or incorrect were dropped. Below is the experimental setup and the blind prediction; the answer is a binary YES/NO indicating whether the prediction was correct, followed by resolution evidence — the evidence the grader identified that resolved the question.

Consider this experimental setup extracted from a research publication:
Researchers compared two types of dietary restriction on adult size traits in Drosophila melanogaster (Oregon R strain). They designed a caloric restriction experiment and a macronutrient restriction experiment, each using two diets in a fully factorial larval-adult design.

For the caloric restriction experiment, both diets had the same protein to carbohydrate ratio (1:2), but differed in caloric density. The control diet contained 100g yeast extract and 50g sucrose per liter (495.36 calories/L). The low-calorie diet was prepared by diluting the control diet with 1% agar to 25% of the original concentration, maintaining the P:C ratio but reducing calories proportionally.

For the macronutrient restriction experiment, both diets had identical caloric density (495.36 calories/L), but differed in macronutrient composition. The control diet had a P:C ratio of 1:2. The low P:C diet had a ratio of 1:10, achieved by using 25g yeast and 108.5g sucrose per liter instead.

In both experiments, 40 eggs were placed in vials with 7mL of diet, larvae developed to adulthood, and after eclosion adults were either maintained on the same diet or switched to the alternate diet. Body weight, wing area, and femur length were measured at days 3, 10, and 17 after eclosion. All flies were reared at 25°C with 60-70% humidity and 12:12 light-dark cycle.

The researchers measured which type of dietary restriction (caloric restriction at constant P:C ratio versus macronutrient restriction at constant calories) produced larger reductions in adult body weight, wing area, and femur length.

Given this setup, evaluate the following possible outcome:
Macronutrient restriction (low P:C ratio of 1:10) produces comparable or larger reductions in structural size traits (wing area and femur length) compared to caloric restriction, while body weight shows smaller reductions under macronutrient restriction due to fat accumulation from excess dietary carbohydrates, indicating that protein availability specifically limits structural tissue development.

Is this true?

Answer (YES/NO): NO